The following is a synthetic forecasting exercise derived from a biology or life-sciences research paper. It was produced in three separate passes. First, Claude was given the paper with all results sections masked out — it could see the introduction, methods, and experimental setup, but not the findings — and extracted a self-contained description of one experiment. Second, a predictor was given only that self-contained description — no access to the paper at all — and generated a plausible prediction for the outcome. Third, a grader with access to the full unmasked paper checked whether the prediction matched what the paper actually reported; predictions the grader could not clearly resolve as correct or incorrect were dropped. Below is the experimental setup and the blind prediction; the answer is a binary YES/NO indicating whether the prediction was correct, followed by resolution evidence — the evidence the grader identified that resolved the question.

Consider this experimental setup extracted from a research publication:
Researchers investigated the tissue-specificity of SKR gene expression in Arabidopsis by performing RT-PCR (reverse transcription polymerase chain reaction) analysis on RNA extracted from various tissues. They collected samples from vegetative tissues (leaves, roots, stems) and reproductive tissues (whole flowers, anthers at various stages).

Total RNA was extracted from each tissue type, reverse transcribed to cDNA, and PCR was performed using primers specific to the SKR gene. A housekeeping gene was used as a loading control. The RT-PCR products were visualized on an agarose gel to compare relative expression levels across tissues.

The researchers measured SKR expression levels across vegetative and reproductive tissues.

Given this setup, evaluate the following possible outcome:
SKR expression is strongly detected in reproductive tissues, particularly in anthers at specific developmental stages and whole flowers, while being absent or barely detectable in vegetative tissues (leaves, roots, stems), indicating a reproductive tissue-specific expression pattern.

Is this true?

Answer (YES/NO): YES